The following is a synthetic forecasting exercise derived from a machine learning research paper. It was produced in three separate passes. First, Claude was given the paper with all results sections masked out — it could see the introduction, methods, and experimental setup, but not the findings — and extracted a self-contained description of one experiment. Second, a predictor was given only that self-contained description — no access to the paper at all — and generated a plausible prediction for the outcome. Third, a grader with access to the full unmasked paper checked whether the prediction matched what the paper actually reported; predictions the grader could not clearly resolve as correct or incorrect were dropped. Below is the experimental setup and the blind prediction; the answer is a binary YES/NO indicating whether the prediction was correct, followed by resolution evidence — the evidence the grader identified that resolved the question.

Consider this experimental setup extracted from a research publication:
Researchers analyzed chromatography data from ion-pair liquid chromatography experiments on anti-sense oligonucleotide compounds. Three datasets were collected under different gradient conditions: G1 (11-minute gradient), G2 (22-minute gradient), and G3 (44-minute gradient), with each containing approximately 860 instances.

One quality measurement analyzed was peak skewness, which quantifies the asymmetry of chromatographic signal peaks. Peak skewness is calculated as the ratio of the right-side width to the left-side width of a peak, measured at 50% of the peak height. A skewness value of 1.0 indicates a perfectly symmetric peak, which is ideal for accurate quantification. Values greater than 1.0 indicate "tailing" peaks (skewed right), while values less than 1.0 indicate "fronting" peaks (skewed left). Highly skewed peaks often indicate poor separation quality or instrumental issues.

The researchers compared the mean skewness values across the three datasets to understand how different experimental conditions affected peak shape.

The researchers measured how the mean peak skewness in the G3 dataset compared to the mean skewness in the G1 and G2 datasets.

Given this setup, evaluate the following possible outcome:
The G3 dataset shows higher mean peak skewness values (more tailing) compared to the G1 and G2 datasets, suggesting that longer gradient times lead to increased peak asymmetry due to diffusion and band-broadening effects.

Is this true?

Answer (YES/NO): YES